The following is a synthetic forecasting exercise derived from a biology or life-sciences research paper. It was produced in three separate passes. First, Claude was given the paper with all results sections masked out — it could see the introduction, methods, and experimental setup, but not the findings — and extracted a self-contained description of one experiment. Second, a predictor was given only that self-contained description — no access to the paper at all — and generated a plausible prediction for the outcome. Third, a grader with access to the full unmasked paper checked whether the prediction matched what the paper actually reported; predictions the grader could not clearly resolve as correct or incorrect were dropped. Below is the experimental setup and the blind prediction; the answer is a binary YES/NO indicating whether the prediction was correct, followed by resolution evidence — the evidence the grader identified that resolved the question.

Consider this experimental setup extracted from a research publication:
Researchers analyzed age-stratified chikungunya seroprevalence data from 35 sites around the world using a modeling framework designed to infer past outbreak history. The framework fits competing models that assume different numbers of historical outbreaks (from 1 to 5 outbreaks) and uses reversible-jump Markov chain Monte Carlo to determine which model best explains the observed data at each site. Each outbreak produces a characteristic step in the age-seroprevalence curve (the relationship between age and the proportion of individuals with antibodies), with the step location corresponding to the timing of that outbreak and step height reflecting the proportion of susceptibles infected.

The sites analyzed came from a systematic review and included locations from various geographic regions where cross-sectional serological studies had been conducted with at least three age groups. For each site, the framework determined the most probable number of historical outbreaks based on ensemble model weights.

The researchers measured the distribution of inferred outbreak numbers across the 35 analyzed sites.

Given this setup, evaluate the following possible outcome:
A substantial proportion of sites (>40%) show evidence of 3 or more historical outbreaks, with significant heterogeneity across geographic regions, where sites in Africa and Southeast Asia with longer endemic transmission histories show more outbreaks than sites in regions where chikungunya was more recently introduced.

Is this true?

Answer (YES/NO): NO